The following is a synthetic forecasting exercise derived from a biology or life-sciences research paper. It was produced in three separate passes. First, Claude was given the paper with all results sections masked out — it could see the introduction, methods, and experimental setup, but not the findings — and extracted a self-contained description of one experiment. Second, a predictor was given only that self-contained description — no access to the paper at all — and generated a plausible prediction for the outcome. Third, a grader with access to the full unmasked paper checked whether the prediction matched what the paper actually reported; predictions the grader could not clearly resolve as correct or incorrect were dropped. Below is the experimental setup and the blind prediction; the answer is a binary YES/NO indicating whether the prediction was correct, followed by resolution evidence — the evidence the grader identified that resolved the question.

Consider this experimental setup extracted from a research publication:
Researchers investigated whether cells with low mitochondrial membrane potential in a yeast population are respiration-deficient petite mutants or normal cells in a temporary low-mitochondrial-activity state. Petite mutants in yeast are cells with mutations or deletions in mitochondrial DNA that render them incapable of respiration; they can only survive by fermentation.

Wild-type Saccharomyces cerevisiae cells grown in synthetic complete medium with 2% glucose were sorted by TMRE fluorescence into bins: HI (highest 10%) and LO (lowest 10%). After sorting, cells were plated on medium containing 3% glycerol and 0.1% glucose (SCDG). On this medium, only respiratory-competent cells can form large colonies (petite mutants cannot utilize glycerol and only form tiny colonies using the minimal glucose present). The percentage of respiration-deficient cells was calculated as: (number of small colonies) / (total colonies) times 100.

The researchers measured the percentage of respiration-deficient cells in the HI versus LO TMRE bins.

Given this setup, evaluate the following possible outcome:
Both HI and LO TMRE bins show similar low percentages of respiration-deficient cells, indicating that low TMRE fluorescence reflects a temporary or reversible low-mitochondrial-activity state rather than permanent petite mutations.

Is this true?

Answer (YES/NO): NO